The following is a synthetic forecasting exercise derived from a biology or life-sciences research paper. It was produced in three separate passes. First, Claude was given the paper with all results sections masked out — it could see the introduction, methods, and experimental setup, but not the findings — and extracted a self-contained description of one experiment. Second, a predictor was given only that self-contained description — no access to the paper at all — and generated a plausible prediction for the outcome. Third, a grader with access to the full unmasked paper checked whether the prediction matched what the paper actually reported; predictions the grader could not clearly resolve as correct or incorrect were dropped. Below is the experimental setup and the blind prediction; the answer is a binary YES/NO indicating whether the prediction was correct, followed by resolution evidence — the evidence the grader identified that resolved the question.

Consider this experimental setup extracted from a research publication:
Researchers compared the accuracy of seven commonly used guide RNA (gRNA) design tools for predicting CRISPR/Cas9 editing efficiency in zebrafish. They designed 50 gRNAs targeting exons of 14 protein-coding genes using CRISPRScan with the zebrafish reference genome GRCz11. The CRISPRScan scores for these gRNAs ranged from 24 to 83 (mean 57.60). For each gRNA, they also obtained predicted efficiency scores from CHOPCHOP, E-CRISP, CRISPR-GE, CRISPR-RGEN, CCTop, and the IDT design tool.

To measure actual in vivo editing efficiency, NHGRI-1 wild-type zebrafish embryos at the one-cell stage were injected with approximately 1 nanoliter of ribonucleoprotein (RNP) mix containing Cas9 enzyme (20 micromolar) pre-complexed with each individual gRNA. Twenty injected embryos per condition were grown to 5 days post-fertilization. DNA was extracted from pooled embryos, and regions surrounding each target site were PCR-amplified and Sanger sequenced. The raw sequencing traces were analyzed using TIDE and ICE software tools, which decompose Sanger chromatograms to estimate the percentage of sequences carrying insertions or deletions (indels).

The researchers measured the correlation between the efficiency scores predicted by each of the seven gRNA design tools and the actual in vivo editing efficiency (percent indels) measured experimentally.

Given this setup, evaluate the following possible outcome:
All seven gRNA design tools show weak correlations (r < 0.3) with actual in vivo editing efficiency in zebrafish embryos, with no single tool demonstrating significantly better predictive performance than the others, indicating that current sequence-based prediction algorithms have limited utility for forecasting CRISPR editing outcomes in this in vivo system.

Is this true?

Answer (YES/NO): NO